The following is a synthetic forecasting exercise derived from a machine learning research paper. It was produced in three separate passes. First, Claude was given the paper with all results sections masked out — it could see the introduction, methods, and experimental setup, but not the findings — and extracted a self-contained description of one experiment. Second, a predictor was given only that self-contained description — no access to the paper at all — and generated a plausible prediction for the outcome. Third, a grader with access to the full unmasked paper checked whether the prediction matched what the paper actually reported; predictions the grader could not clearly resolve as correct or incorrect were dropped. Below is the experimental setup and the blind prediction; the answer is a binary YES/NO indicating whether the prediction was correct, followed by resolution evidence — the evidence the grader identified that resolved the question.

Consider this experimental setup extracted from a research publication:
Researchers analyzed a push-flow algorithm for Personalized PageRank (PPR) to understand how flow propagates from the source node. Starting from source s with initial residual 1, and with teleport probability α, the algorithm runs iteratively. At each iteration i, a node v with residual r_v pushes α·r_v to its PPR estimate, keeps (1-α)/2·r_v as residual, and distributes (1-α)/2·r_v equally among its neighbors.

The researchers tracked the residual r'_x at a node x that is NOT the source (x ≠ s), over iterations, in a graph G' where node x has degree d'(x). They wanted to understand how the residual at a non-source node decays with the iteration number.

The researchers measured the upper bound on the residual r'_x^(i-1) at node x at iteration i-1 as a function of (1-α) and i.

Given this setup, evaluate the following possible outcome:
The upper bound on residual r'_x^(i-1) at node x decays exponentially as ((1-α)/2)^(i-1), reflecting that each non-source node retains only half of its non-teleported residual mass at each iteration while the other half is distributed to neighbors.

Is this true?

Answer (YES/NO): NO